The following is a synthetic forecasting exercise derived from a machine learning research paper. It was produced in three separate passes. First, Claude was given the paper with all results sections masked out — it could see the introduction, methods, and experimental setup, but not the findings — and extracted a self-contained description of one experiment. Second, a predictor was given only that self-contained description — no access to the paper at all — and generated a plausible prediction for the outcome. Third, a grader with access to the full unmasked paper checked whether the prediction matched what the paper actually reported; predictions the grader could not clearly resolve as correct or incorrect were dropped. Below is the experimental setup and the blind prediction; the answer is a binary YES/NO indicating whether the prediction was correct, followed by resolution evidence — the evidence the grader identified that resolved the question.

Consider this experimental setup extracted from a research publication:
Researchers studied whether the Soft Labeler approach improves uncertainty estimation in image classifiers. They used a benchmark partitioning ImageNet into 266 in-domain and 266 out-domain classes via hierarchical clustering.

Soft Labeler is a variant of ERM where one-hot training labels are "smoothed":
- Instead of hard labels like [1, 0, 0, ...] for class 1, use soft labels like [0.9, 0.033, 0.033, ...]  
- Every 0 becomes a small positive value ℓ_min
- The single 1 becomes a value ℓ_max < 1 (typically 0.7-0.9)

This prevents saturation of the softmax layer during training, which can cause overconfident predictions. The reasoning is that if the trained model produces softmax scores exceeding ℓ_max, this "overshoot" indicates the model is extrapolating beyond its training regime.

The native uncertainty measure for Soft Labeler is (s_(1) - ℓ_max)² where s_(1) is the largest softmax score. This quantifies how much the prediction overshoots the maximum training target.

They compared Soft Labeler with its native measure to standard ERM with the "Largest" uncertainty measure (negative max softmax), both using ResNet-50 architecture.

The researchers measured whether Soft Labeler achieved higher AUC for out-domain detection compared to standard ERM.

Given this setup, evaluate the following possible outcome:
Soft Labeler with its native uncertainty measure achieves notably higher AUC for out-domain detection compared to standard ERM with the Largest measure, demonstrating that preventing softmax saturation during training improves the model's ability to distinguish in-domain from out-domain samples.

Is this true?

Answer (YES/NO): NO